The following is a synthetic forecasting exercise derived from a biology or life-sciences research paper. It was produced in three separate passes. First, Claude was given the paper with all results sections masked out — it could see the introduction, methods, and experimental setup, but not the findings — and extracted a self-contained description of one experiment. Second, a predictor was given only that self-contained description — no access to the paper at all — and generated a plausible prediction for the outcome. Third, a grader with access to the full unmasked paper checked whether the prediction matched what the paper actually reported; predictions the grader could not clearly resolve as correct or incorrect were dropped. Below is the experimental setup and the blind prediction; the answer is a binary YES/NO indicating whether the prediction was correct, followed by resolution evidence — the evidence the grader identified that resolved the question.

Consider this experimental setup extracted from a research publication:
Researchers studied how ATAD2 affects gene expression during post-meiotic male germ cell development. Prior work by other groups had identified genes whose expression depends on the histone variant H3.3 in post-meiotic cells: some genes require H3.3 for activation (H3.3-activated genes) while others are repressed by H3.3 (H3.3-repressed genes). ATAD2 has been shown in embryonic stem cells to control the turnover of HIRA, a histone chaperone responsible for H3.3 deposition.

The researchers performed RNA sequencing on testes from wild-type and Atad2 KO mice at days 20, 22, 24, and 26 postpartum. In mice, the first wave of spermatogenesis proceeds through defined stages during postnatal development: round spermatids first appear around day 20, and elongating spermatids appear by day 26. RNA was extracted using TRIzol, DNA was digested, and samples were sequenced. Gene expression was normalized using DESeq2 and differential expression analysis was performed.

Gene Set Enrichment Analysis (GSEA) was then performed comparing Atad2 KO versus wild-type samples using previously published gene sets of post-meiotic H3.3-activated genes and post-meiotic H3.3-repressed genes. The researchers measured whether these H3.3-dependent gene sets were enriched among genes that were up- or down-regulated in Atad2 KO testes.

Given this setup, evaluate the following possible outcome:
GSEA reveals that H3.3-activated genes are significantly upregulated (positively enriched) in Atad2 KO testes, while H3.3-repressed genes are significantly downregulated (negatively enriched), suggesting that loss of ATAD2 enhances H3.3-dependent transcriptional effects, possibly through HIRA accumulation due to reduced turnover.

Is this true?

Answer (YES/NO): YES